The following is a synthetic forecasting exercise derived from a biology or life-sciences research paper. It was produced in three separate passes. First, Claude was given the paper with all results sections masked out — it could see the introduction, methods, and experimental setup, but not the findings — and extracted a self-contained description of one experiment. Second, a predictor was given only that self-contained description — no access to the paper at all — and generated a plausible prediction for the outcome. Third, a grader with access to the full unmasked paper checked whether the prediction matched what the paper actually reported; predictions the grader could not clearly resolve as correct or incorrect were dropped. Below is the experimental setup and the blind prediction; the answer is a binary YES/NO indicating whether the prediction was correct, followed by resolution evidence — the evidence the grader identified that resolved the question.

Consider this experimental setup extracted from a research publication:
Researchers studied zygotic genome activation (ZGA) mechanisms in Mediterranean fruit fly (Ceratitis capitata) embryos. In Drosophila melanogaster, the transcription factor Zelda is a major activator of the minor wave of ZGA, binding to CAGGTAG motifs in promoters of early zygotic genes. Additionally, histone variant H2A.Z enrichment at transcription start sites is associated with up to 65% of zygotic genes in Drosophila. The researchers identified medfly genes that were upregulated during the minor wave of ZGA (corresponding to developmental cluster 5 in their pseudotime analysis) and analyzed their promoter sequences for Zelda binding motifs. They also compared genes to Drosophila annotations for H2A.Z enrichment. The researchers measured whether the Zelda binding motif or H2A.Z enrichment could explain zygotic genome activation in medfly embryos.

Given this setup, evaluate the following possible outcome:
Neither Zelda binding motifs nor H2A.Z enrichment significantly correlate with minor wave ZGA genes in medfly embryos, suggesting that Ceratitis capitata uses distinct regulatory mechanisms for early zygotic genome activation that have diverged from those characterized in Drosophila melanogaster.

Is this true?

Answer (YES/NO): YES